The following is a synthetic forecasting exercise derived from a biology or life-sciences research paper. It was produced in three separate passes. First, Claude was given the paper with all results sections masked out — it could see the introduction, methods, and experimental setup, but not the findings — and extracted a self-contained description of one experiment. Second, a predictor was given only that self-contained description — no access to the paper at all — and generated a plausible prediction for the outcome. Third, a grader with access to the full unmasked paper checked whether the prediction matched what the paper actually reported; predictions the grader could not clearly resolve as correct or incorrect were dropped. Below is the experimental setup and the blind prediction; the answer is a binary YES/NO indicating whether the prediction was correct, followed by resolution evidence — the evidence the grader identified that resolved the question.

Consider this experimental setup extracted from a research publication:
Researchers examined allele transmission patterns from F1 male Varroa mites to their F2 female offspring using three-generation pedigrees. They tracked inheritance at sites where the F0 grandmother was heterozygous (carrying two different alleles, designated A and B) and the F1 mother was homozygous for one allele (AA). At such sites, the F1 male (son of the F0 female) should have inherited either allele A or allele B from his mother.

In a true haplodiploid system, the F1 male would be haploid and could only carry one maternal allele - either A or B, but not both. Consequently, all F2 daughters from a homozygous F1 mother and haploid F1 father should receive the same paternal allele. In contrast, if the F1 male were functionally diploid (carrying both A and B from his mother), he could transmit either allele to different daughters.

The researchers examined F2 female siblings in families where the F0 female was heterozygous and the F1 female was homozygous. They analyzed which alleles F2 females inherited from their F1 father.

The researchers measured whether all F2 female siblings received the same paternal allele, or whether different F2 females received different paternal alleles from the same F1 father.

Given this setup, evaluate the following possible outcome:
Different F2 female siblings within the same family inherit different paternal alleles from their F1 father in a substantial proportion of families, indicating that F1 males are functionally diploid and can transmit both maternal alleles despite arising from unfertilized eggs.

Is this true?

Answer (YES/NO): YES